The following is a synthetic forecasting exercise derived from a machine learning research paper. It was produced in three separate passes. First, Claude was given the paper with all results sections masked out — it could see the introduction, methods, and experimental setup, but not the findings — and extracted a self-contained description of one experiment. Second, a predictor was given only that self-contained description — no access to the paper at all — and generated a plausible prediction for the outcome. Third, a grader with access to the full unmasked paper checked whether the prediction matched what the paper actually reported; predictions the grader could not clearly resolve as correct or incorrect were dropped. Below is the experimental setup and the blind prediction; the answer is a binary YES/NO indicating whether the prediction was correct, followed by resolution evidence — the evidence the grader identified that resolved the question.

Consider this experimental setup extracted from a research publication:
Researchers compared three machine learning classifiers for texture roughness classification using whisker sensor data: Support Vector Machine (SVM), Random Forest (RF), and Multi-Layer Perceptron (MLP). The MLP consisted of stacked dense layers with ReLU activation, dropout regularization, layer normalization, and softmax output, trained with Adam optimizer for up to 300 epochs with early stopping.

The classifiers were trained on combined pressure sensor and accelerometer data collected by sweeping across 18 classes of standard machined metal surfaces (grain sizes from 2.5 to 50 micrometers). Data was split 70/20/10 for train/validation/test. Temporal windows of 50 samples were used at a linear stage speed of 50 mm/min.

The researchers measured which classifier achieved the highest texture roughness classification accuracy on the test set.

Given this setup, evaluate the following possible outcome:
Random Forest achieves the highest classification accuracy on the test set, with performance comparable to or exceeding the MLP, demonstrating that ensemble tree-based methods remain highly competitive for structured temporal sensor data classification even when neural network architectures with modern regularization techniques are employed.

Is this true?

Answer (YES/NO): NO